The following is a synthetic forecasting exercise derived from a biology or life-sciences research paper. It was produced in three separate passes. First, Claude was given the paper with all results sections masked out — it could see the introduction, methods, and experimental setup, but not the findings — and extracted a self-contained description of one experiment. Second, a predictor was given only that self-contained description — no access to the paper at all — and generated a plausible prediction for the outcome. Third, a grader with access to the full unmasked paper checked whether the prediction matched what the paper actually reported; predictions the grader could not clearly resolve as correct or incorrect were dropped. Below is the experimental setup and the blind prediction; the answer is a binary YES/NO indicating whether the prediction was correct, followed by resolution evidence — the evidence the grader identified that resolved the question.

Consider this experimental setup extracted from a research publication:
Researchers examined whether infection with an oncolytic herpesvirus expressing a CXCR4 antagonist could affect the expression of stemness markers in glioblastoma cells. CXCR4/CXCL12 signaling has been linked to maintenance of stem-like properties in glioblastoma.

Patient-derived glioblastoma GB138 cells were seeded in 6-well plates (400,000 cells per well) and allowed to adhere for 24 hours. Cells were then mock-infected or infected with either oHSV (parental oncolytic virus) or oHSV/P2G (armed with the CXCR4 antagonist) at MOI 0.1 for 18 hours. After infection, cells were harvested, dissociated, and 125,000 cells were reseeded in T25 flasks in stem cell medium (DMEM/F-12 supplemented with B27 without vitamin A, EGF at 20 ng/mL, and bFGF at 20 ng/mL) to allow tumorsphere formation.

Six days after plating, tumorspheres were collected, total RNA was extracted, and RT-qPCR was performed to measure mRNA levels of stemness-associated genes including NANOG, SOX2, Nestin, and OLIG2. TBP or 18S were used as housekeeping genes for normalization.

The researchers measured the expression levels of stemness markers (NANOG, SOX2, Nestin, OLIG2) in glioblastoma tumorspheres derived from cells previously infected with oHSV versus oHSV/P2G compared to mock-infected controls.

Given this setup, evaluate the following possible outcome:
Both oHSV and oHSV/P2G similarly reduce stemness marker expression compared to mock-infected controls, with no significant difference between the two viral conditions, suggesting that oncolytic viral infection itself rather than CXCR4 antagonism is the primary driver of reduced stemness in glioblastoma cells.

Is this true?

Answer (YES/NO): NO